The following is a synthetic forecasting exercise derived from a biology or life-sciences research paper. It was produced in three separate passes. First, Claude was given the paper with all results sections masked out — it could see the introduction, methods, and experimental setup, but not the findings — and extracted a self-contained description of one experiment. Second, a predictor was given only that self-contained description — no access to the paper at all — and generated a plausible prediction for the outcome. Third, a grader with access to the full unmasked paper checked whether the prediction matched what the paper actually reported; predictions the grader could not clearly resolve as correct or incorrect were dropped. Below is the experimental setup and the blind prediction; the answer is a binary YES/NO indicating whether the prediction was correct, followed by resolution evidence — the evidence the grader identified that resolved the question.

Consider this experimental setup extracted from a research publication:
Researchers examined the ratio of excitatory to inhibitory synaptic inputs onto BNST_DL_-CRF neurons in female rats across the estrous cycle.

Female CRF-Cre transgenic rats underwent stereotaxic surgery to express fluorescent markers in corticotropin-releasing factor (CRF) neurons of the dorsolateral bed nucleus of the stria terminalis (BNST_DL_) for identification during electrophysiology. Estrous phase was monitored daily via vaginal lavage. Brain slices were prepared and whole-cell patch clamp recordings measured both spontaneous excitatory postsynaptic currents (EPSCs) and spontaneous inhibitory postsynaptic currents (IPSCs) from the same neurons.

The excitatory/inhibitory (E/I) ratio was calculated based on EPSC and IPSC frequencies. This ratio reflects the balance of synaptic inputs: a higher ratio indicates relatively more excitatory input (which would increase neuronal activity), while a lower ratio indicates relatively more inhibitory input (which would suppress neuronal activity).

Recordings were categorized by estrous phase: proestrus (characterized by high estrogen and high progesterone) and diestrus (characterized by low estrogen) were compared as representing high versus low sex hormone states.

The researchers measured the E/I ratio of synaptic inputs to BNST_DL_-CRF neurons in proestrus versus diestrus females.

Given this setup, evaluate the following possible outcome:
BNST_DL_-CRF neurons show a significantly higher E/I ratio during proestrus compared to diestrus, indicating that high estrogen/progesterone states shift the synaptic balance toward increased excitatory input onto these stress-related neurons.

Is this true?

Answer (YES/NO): NO